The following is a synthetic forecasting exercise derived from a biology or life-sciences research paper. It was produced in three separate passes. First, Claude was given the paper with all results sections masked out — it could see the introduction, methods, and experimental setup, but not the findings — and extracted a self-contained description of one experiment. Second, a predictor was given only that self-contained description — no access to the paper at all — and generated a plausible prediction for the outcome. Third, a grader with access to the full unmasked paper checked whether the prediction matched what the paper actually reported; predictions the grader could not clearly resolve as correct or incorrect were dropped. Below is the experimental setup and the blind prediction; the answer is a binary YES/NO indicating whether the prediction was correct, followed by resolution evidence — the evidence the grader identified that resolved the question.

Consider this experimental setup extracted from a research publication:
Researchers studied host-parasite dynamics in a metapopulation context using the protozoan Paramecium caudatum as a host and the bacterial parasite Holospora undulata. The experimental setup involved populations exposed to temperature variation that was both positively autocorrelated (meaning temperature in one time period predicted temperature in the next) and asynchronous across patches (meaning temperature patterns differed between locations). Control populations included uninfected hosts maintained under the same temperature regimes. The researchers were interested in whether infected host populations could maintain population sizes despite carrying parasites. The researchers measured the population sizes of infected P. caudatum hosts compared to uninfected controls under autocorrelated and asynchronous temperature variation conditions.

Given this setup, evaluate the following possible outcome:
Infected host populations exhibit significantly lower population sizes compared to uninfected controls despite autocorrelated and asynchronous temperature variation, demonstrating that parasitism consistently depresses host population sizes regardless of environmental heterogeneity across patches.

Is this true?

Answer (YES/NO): NO